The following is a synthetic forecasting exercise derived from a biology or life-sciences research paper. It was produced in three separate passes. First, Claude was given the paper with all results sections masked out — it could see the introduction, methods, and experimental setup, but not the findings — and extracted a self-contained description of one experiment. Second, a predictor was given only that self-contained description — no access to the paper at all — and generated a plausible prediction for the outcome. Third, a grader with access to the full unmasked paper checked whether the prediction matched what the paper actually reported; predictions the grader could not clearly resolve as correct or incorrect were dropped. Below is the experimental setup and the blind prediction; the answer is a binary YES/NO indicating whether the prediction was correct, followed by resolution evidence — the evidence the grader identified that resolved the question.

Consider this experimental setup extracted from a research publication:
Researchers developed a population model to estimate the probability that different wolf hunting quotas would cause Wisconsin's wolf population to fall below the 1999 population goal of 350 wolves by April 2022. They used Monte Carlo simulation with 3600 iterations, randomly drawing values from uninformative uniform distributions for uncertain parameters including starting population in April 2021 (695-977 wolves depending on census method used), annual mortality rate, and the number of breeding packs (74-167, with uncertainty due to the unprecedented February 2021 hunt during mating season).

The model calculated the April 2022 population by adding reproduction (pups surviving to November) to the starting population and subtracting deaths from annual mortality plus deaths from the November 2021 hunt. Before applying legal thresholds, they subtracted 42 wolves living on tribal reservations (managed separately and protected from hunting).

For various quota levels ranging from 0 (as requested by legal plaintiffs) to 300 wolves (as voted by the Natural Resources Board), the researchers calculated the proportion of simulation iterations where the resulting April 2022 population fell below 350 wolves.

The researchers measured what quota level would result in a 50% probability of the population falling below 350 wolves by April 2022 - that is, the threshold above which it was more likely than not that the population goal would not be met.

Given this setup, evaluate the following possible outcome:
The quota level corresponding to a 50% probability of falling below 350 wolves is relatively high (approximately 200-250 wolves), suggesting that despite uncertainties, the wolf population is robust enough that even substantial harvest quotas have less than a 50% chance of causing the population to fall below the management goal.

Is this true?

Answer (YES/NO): NO